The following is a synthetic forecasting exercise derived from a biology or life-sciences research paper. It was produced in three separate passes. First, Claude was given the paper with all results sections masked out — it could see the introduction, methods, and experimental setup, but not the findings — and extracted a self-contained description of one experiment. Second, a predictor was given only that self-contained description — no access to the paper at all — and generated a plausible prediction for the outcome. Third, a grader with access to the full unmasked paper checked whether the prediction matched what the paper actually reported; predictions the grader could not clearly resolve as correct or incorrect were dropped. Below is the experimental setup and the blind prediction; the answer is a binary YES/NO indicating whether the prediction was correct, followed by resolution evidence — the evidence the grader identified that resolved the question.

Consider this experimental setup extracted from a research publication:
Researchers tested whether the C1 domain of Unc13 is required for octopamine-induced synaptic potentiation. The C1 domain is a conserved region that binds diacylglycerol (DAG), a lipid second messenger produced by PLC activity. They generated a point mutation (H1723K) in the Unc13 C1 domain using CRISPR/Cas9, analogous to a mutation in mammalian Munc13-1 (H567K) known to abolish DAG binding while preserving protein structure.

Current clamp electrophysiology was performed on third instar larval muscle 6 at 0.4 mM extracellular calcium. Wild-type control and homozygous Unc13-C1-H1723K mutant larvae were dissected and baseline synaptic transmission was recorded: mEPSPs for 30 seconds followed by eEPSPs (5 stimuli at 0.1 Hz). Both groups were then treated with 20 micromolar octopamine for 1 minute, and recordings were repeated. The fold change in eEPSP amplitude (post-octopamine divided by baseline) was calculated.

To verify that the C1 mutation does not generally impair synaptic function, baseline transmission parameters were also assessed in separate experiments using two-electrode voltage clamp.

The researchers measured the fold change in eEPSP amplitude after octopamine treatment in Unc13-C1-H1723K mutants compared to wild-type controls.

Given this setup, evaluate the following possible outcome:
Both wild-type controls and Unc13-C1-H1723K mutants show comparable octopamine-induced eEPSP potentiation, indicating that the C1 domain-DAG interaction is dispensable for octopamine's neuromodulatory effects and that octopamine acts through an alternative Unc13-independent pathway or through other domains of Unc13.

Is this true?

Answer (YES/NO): NO